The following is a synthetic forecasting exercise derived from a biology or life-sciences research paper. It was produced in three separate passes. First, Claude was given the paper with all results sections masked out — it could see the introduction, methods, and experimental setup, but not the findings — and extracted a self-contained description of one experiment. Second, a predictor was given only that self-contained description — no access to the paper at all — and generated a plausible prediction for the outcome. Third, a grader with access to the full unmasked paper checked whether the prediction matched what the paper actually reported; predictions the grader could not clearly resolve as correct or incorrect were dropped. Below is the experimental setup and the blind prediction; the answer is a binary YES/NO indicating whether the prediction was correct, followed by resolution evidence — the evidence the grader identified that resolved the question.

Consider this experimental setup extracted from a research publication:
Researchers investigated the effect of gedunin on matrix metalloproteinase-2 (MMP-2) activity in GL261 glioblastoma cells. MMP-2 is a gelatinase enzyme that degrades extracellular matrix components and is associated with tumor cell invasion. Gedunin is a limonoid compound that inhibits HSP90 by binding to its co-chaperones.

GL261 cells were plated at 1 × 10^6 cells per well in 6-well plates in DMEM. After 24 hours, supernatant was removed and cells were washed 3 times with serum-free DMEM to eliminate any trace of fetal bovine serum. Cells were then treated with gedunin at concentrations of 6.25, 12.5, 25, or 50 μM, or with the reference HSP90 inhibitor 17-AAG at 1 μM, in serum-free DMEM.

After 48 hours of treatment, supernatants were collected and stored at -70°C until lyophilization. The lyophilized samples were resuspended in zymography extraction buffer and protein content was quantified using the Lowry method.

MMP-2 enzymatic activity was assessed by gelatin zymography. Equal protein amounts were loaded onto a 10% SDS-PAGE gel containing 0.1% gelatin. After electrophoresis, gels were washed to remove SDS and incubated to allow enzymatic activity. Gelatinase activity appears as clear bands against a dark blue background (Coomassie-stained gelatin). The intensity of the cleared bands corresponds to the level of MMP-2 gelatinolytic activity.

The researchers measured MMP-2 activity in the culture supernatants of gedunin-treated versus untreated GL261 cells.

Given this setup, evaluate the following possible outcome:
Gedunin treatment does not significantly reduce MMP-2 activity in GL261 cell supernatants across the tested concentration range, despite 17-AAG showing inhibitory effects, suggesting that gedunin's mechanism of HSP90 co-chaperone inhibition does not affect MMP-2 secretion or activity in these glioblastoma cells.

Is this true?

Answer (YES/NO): NO